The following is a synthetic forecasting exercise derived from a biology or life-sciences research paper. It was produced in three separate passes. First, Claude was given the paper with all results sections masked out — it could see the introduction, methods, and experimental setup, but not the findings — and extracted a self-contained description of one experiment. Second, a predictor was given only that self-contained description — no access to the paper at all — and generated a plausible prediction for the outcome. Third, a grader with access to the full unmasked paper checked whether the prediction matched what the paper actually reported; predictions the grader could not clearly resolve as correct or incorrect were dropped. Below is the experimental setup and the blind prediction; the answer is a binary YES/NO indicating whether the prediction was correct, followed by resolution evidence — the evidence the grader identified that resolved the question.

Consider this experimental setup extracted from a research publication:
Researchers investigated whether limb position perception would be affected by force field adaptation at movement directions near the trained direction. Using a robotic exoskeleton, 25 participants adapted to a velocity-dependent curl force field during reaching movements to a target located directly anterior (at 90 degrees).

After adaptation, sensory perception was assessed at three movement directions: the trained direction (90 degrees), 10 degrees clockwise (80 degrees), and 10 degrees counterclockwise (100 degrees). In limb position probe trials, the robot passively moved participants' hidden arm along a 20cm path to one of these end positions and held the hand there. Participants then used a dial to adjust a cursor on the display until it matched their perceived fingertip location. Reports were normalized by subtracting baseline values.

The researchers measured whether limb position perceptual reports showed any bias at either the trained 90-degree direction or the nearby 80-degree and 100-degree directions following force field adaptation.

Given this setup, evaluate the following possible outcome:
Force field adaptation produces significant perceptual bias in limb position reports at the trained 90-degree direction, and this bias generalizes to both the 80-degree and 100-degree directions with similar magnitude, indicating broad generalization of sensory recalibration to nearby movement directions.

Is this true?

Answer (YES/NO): NO